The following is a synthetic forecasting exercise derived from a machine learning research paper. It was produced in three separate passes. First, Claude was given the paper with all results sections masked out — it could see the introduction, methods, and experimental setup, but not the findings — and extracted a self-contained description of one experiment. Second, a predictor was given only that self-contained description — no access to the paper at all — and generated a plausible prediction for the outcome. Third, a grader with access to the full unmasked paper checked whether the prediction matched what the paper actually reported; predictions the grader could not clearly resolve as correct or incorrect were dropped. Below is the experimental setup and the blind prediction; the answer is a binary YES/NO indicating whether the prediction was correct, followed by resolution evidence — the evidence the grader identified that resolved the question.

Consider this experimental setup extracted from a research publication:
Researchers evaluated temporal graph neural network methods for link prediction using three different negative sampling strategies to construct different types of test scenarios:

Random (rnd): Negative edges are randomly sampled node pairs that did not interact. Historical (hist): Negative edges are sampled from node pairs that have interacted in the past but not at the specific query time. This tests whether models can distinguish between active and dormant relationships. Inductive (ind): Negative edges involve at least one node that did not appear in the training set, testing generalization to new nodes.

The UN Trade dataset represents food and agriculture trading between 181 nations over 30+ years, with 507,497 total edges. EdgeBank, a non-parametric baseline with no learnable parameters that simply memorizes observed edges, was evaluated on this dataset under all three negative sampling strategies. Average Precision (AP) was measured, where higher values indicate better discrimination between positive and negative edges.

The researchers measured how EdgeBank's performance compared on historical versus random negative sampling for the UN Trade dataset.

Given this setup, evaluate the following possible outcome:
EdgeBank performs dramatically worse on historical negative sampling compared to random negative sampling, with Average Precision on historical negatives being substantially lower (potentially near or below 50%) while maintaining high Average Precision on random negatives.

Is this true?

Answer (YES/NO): NO